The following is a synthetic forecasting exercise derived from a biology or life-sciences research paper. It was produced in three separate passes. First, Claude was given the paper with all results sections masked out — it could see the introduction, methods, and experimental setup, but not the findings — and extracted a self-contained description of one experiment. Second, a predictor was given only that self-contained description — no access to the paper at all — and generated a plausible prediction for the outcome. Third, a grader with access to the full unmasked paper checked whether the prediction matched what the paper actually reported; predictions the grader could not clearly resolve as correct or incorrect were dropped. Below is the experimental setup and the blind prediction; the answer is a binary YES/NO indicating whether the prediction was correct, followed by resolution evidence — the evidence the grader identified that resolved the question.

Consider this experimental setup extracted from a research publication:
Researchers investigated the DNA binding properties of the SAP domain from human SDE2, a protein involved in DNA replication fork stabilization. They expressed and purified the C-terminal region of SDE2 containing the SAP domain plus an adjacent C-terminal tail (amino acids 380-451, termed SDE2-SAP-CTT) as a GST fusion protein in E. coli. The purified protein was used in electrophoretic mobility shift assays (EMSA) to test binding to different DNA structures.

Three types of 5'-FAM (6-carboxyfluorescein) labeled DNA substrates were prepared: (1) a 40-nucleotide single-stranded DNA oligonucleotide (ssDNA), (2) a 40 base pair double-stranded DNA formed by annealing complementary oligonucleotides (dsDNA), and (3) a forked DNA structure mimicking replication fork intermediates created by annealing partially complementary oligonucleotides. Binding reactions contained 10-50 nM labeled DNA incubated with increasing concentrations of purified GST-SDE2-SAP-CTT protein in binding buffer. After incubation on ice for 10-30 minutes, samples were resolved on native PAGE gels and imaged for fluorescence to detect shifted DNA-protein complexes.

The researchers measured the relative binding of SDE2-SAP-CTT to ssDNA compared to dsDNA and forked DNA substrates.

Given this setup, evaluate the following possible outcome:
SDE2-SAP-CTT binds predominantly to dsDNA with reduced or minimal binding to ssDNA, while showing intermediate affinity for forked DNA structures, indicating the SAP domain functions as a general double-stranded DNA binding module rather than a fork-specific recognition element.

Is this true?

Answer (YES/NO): NO